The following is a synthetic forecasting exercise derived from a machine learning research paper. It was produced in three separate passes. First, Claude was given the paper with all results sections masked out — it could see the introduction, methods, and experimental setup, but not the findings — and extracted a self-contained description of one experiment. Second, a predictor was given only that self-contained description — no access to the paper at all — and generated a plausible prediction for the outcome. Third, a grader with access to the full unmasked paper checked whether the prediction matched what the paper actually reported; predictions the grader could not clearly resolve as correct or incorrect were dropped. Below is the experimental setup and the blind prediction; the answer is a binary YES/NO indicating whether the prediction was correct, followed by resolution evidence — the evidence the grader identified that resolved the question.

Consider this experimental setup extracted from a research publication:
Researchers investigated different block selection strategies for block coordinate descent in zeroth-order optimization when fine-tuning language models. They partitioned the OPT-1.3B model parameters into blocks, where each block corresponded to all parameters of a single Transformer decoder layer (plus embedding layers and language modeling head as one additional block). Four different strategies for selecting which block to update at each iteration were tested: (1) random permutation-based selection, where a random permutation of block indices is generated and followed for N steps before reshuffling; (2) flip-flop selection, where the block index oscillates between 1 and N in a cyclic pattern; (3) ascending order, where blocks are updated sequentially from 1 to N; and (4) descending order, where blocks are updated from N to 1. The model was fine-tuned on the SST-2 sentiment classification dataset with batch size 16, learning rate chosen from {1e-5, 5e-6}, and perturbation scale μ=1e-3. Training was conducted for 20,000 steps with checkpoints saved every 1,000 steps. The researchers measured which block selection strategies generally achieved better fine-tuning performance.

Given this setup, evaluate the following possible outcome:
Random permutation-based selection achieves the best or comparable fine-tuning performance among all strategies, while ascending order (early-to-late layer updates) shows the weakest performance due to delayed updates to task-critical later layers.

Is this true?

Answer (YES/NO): NO